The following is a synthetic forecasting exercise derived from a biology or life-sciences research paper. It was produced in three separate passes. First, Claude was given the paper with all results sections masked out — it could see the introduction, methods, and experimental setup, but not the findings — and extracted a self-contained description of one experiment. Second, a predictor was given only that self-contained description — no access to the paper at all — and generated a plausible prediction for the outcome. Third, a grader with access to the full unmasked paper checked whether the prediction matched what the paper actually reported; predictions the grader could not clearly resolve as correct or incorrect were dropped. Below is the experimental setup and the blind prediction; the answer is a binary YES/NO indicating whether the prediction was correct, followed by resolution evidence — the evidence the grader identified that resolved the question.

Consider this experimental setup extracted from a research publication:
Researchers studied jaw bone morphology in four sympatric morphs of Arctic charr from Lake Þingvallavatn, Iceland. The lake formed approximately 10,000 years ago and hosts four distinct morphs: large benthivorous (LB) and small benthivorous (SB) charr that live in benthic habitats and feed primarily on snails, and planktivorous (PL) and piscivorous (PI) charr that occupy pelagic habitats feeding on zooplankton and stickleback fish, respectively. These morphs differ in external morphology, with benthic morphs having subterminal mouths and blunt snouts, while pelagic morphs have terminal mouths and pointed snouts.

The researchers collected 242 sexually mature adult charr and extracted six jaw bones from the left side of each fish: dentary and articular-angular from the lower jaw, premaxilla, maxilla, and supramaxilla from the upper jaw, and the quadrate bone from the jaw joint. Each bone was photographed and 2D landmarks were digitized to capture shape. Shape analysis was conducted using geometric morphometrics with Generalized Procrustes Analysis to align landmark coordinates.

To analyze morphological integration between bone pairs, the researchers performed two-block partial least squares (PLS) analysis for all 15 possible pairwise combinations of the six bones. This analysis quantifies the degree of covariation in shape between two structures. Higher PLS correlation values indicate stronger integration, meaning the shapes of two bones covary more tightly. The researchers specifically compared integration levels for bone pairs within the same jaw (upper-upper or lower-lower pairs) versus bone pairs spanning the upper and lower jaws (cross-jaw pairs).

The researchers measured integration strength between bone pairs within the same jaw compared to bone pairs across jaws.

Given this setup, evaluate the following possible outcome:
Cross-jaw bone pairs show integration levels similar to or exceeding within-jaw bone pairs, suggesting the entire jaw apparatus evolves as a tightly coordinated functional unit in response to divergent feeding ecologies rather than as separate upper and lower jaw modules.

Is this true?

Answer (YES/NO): NO